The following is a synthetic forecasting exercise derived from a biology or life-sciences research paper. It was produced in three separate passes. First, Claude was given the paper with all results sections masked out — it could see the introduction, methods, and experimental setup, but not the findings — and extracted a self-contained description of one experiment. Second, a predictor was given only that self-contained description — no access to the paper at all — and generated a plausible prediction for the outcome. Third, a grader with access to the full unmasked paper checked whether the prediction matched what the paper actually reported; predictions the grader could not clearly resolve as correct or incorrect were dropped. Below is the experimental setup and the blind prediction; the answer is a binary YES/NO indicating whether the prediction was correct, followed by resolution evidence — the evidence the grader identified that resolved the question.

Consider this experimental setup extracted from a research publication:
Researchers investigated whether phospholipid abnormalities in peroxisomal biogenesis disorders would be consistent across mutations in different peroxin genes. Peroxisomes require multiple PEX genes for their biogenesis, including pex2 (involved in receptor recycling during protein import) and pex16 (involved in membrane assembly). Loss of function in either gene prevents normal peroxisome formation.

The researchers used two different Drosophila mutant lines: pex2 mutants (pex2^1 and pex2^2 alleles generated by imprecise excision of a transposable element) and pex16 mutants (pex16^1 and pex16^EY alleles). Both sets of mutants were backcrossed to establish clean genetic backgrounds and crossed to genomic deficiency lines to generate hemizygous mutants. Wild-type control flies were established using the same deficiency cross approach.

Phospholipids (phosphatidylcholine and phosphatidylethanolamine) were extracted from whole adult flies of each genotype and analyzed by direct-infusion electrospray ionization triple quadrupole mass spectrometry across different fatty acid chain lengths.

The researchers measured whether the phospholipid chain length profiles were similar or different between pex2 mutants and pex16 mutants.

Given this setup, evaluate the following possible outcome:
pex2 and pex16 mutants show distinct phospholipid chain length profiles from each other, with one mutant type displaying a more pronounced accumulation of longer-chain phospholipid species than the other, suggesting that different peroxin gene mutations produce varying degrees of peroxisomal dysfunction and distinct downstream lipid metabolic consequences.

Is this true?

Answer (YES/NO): NO